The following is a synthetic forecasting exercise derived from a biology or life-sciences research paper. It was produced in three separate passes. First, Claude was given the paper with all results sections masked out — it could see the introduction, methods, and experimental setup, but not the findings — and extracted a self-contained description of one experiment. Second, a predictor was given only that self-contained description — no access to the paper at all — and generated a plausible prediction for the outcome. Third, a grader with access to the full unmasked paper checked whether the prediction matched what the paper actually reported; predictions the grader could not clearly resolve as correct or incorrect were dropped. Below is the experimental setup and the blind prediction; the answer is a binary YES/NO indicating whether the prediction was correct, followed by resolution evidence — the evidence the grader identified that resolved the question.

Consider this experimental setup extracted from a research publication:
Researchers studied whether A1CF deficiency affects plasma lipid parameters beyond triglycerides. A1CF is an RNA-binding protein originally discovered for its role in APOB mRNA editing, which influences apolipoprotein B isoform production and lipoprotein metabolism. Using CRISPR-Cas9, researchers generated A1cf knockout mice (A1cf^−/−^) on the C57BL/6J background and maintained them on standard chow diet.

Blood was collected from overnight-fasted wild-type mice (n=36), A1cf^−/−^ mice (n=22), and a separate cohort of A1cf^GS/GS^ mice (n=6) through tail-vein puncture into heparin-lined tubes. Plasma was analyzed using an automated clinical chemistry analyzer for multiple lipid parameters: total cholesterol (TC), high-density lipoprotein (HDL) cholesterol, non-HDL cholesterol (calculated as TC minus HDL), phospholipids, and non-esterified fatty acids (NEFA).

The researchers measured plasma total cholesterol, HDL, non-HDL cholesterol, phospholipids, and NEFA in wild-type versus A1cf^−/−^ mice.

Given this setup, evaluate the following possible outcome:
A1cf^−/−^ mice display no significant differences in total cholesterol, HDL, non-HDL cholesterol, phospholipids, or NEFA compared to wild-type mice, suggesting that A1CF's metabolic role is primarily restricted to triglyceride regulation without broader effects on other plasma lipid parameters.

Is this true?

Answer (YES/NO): YES